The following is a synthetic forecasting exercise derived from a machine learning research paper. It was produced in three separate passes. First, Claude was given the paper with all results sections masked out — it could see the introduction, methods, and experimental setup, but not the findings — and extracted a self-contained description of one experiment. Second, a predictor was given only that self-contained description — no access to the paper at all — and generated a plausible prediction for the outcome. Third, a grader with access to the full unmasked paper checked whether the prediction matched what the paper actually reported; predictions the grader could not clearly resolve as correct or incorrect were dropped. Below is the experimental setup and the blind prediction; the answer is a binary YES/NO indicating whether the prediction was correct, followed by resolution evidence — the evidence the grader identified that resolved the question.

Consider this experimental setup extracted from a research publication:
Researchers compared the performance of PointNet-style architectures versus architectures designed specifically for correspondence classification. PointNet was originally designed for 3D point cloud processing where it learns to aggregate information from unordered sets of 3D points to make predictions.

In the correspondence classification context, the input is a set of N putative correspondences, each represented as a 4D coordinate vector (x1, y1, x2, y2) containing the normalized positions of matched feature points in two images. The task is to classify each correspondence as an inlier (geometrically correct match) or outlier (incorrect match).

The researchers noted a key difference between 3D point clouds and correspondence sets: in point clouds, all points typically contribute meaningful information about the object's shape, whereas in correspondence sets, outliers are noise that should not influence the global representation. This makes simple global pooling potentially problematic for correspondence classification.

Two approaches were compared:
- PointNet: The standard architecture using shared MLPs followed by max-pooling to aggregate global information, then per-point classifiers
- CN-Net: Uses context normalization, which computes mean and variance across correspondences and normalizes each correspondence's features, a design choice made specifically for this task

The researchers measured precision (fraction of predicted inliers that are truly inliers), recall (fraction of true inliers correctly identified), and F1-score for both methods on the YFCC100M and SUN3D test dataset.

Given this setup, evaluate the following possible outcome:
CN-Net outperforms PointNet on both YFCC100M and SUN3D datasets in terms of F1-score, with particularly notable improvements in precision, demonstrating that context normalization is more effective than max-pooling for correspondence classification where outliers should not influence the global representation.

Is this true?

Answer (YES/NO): NO